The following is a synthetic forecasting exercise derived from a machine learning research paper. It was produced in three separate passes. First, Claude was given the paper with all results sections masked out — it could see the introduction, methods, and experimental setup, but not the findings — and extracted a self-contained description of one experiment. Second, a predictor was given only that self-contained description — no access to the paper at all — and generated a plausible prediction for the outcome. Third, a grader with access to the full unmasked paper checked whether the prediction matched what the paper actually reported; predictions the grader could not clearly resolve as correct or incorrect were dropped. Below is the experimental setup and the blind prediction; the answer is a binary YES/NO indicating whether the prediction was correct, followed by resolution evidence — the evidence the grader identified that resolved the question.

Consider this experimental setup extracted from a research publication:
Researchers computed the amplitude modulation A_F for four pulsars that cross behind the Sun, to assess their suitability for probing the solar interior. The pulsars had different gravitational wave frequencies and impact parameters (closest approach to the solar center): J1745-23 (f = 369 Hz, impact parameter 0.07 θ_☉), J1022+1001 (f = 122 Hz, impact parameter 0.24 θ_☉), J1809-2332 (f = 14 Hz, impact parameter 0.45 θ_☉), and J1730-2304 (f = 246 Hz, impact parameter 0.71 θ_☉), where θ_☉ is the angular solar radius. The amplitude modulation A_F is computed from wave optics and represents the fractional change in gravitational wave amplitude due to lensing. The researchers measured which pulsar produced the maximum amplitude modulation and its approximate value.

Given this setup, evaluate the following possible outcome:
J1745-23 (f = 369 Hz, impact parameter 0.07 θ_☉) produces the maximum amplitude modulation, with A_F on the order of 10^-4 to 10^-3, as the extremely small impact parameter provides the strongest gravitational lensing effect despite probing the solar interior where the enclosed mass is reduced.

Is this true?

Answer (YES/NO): NO